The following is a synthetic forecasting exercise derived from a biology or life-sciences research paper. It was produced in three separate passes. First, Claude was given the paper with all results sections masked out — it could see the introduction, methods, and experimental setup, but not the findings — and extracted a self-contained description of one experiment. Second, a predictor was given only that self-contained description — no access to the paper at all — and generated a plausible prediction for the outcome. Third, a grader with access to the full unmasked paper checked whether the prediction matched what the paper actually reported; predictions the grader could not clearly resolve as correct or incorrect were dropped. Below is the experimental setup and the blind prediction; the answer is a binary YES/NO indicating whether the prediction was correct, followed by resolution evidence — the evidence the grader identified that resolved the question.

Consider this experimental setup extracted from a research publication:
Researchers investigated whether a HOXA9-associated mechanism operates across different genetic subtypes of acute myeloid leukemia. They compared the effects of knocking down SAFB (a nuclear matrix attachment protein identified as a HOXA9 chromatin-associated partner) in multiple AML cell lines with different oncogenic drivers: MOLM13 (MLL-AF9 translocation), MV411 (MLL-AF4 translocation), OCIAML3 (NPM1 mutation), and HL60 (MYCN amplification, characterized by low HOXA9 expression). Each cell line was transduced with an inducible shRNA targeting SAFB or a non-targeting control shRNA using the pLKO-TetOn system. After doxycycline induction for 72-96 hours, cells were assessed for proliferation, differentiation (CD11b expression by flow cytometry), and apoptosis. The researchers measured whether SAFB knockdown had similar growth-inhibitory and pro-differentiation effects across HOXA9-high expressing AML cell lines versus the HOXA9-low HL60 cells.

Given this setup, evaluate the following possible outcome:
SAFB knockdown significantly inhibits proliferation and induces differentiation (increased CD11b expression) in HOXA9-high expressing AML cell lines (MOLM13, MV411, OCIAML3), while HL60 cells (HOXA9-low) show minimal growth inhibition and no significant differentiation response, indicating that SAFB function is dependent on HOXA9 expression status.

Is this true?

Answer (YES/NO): YES